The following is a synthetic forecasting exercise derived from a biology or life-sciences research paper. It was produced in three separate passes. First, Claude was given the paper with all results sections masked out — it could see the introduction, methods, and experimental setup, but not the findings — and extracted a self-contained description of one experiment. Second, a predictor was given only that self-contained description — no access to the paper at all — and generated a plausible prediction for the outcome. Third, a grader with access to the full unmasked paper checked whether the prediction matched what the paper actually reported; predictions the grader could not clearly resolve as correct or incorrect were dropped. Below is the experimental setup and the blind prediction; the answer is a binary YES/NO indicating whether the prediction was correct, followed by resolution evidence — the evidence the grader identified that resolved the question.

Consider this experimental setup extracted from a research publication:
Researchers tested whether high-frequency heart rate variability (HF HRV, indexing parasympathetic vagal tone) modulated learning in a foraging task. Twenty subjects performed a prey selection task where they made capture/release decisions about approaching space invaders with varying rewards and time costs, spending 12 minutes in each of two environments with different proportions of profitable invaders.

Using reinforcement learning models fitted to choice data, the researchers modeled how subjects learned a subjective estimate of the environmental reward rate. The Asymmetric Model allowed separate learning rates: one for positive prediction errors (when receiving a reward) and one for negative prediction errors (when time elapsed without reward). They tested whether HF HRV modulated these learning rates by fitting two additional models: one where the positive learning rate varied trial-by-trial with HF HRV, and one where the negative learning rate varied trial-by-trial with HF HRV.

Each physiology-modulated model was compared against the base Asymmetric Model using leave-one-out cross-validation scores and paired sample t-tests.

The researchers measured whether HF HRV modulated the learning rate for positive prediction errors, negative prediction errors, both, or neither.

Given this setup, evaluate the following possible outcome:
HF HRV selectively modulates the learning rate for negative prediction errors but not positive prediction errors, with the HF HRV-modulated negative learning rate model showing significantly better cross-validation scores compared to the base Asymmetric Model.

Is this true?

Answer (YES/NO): NO